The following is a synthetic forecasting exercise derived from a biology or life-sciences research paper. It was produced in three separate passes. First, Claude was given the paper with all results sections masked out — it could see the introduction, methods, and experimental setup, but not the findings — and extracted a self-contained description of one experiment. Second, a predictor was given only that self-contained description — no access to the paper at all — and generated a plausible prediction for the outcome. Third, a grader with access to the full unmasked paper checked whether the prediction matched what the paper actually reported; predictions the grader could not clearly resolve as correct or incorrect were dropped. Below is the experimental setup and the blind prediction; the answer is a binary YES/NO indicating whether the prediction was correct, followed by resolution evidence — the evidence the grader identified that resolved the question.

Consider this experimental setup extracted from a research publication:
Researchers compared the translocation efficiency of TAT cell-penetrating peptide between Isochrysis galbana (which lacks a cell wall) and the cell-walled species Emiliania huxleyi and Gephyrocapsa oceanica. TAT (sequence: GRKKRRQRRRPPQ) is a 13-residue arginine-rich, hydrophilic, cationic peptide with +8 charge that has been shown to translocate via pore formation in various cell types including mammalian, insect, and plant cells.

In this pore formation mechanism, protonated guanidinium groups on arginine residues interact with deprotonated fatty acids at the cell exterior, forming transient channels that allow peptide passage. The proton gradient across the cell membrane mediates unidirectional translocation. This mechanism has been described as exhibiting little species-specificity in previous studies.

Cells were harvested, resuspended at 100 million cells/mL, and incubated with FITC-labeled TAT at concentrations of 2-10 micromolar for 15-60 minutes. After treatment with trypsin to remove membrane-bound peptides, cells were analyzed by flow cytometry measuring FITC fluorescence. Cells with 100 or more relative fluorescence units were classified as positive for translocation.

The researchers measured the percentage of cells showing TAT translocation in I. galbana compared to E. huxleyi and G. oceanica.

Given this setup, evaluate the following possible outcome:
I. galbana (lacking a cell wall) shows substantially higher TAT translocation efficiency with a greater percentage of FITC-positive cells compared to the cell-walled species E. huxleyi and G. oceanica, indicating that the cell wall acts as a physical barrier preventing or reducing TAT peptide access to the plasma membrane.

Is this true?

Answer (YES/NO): NO